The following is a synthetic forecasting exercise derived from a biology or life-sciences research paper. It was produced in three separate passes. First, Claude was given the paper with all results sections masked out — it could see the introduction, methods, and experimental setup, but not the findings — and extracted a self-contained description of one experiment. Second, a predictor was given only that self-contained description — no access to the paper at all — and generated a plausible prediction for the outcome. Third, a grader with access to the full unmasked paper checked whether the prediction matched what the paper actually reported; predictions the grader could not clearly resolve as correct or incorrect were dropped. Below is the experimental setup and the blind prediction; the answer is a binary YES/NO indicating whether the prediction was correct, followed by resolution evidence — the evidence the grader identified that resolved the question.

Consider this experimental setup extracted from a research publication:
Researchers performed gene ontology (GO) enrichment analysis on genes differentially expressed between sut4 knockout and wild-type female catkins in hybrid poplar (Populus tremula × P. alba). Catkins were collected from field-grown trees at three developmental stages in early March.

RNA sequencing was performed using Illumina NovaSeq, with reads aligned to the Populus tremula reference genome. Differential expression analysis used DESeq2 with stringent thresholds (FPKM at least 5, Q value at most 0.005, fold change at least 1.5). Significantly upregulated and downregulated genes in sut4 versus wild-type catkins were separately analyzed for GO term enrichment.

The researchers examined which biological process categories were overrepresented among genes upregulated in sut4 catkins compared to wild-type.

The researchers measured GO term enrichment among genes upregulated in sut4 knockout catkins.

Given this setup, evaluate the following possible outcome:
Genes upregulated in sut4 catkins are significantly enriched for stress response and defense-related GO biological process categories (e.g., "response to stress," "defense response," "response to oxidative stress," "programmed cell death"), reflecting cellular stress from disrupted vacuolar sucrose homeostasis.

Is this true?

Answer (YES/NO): NO